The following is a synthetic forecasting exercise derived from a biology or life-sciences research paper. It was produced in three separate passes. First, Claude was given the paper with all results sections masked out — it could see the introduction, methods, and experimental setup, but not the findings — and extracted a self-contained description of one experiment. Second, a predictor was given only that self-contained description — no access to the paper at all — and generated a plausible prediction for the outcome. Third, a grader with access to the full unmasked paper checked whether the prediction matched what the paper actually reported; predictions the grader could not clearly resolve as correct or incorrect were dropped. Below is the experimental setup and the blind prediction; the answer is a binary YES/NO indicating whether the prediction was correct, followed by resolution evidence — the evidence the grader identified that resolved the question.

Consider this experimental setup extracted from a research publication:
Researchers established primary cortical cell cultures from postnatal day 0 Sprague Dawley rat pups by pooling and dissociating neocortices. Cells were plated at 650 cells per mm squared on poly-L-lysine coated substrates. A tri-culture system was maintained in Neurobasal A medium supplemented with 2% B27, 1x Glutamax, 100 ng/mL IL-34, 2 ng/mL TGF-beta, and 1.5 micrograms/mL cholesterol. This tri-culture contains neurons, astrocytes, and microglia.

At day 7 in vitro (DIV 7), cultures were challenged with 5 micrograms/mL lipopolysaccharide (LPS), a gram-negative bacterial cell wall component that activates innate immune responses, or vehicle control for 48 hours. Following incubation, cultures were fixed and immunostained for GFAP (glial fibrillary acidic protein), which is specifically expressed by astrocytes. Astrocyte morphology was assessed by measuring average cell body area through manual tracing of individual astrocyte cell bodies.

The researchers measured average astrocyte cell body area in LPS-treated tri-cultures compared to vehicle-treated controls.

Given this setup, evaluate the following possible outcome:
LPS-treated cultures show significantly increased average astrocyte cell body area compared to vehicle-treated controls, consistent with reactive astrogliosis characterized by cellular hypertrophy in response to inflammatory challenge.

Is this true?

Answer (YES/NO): YES